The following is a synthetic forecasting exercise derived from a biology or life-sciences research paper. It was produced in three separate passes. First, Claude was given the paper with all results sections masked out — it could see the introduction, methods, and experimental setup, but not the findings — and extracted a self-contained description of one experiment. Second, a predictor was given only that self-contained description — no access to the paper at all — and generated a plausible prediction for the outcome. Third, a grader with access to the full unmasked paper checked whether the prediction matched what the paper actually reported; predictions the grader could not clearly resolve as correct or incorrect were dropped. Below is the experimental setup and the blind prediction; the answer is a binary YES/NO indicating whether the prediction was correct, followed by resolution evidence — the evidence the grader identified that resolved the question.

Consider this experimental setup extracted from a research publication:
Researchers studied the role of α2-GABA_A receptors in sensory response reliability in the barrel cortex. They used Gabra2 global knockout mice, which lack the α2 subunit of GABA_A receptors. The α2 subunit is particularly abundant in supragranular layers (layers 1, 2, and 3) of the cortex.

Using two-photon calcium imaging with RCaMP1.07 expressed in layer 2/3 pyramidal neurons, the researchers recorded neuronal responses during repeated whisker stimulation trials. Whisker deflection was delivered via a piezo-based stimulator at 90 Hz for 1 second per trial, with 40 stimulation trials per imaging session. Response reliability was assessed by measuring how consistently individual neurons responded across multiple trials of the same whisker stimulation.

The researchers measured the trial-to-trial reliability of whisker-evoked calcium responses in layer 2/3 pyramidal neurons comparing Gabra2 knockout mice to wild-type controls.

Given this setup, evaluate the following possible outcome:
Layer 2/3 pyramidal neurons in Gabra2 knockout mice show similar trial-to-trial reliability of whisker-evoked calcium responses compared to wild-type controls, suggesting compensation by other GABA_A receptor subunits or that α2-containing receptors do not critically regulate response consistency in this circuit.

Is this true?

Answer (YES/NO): NO